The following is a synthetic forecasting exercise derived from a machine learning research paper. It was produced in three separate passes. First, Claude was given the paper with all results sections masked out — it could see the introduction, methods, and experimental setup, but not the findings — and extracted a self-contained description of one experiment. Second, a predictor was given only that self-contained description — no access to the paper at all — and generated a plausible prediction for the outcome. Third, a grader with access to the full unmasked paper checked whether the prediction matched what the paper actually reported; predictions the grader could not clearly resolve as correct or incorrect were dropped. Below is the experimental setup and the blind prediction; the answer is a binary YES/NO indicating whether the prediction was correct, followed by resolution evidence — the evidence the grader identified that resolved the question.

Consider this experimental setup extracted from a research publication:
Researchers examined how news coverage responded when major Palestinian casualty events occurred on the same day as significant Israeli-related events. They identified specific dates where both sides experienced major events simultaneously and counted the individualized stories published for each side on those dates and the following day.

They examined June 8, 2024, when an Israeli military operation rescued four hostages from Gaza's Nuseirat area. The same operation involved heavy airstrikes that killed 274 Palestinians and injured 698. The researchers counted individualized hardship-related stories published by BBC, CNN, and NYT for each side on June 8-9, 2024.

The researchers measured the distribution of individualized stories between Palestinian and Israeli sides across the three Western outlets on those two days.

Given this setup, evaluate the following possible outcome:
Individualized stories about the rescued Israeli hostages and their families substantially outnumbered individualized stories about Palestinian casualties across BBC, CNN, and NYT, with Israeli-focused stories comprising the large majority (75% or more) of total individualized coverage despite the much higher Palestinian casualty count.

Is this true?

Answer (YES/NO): NO